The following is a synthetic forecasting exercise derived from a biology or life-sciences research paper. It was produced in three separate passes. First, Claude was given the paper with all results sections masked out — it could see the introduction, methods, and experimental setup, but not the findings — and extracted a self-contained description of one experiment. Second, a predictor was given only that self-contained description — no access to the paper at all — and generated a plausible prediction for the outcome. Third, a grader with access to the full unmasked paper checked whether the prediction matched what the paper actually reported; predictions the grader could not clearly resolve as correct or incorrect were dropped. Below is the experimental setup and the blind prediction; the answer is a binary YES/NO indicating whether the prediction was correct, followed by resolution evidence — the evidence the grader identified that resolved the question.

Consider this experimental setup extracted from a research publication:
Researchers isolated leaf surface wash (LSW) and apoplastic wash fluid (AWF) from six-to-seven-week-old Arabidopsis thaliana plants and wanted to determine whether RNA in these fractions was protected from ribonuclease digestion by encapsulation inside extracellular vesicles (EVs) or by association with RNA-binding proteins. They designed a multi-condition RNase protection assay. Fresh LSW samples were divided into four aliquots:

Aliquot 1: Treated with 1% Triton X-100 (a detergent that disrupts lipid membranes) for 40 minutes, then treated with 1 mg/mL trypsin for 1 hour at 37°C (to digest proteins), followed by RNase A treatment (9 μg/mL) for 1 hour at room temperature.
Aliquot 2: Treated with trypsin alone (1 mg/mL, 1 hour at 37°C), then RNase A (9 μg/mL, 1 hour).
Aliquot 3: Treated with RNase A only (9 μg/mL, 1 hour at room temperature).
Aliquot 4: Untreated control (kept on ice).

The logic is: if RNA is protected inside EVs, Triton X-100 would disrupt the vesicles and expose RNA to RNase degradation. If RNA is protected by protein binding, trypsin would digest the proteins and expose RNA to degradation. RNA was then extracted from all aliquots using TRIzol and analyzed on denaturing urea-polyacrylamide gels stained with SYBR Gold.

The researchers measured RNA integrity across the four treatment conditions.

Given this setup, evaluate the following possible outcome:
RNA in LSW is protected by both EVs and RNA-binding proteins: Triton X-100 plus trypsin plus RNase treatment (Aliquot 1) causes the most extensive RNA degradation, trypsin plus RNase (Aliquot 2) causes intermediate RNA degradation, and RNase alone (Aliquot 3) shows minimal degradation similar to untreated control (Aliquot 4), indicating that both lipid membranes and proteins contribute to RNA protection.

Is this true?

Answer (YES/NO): NO